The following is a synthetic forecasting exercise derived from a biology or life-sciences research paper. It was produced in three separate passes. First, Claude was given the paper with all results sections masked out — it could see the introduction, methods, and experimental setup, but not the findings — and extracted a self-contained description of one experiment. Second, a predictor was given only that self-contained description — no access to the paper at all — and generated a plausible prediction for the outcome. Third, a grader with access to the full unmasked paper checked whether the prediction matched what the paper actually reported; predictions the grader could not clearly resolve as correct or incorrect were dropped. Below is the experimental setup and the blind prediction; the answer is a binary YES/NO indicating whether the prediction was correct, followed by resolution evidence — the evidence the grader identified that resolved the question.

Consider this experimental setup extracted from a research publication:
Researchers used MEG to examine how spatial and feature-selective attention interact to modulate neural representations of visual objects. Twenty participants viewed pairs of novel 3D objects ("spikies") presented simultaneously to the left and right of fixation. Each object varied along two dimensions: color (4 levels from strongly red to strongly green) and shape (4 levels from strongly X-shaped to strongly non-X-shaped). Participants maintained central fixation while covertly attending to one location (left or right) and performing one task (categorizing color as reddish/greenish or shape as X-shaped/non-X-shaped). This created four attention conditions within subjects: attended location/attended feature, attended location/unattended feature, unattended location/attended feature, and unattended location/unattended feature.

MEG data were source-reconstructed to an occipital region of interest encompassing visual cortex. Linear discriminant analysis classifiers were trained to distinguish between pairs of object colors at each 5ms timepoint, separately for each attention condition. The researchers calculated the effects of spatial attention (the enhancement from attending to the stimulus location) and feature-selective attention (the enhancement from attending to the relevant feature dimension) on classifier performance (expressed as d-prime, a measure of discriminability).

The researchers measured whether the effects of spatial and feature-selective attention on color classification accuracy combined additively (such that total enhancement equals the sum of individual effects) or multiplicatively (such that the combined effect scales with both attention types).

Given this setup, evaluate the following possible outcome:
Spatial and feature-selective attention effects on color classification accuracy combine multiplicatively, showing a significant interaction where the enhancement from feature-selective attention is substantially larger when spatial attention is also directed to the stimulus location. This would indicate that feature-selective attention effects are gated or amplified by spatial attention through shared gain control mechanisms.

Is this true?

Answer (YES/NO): YES